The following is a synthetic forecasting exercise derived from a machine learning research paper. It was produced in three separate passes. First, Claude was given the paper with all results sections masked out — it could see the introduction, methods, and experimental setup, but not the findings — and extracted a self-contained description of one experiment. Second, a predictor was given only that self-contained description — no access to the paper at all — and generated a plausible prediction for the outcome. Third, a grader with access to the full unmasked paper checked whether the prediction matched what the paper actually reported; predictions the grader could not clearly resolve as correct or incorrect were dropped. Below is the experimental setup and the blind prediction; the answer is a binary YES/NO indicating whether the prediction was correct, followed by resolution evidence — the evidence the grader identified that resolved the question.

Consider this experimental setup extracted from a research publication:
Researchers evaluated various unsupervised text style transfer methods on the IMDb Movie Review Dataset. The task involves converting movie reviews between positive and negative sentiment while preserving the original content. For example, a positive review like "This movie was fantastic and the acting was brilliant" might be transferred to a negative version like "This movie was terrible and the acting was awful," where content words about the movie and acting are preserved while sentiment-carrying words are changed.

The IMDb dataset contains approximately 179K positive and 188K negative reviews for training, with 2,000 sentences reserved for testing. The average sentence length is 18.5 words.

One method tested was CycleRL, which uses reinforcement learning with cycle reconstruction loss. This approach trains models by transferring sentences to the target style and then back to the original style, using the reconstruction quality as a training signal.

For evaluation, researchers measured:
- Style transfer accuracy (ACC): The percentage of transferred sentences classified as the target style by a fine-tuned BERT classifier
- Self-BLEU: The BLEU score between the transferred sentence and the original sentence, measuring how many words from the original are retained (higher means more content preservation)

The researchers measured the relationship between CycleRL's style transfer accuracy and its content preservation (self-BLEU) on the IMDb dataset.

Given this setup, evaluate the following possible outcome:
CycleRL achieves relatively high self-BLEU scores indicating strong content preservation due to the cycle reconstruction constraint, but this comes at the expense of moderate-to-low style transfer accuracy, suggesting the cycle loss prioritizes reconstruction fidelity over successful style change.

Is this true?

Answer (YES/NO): NO